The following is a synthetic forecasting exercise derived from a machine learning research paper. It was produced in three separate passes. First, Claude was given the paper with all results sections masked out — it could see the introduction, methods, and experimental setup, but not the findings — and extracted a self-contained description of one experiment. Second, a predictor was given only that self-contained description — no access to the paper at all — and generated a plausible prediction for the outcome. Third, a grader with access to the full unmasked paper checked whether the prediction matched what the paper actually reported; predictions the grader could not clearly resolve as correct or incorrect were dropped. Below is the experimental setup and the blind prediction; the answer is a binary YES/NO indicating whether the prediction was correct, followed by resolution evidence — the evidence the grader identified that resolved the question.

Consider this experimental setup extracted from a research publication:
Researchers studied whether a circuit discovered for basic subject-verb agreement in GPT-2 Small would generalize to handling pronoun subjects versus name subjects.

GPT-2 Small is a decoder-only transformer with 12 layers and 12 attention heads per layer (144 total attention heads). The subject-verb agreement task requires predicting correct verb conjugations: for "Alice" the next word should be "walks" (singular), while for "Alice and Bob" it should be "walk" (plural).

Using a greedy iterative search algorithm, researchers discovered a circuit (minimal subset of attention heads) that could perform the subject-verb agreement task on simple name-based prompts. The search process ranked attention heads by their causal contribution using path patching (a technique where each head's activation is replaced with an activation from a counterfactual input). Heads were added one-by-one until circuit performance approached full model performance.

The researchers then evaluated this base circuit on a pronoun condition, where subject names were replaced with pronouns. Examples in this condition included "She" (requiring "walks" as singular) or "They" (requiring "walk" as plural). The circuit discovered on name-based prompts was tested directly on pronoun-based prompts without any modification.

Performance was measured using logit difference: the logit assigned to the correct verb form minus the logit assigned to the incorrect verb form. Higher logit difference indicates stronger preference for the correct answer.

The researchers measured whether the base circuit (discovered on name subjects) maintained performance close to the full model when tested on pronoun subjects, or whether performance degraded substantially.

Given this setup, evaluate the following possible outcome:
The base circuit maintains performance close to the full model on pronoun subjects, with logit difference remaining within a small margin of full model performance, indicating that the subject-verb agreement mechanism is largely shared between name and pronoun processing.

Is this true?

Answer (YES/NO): NO